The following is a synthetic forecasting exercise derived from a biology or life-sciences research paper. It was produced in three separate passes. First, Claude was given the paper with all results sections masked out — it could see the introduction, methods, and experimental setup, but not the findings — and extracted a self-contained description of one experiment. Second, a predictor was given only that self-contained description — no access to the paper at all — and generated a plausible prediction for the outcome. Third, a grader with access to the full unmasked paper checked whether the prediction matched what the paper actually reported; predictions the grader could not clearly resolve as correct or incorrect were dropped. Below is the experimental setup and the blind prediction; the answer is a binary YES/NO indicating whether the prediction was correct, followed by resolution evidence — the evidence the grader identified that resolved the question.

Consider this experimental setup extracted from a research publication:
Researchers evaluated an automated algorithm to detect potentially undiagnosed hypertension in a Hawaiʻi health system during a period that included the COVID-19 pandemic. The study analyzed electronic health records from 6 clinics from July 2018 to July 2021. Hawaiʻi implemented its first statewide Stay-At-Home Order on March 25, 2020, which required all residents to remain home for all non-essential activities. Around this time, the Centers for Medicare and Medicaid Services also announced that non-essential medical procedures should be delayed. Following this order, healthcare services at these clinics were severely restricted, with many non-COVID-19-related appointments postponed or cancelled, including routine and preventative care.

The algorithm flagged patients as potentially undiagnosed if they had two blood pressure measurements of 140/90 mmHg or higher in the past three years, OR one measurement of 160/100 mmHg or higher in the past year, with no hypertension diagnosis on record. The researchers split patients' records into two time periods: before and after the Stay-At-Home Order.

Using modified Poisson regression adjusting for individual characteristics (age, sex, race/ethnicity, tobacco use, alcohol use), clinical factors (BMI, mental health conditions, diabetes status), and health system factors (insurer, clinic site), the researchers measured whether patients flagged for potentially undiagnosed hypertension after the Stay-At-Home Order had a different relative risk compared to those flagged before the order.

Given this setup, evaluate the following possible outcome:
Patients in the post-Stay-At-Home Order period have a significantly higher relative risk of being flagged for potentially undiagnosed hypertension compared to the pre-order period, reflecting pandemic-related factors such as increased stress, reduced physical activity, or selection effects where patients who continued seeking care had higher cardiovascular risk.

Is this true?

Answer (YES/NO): YES